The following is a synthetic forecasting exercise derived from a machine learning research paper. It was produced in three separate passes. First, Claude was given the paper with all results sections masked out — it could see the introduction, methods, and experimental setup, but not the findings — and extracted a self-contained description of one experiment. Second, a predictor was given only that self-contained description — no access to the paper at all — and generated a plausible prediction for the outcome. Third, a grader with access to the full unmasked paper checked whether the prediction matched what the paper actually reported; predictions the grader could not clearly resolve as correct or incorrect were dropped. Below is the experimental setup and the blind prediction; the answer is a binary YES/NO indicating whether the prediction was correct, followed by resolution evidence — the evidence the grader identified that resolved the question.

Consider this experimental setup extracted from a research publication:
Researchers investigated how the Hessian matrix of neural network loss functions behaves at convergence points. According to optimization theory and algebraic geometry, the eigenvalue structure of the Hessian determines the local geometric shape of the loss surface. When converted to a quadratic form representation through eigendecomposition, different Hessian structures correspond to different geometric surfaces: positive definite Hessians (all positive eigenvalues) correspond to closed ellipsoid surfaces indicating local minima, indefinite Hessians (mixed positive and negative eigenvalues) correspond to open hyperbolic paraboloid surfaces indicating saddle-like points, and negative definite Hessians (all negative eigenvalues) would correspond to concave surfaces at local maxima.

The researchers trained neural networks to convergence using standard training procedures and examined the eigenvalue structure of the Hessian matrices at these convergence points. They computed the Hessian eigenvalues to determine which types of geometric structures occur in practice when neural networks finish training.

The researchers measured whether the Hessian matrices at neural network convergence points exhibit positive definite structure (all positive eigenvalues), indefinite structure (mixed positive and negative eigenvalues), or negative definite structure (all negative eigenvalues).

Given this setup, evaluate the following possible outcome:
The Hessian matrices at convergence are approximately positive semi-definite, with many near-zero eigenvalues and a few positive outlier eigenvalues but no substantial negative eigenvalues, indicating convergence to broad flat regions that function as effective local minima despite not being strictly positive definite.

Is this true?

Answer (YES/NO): NO